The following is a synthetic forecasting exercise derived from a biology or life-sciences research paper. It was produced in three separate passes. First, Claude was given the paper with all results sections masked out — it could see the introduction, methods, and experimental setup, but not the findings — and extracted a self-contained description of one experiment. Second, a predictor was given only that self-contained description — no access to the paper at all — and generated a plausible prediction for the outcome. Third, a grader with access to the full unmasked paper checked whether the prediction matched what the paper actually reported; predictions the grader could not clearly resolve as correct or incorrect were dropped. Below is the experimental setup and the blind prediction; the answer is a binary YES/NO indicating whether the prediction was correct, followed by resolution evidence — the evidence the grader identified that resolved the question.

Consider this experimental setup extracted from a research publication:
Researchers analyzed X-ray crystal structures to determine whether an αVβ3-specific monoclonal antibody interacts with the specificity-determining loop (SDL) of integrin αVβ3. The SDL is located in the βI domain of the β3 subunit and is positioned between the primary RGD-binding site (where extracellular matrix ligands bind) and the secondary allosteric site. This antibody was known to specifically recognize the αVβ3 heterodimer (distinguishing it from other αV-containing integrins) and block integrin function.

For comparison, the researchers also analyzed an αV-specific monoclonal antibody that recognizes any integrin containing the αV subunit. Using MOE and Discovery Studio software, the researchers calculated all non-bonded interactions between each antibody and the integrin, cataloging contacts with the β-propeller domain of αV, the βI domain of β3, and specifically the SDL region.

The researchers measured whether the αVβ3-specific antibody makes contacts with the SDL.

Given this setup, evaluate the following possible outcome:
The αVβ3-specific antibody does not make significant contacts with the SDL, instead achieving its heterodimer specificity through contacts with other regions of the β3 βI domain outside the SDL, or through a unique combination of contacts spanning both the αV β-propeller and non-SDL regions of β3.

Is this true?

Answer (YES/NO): NO